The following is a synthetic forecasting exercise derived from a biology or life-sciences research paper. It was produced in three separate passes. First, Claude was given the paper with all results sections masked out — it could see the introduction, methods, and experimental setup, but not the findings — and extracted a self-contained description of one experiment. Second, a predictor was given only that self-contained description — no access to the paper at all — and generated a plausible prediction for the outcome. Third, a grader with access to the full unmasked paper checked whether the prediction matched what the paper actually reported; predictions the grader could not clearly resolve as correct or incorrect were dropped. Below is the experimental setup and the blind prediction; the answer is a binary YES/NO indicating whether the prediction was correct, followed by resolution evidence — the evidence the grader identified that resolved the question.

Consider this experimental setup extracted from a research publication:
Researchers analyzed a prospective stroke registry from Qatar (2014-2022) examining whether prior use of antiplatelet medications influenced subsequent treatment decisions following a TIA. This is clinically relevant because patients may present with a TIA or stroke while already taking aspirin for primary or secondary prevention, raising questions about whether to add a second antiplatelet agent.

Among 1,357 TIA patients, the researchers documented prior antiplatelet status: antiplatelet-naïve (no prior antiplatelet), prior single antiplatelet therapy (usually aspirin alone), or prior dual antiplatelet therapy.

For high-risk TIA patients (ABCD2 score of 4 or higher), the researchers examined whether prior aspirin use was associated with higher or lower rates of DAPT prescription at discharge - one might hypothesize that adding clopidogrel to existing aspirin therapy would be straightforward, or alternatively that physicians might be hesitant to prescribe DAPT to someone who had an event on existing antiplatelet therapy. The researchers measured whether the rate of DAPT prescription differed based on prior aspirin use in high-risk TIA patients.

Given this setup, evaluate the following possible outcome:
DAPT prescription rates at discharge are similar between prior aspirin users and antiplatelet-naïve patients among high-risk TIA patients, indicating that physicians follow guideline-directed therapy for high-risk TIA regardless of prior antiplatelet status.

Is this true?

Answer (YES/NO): NO